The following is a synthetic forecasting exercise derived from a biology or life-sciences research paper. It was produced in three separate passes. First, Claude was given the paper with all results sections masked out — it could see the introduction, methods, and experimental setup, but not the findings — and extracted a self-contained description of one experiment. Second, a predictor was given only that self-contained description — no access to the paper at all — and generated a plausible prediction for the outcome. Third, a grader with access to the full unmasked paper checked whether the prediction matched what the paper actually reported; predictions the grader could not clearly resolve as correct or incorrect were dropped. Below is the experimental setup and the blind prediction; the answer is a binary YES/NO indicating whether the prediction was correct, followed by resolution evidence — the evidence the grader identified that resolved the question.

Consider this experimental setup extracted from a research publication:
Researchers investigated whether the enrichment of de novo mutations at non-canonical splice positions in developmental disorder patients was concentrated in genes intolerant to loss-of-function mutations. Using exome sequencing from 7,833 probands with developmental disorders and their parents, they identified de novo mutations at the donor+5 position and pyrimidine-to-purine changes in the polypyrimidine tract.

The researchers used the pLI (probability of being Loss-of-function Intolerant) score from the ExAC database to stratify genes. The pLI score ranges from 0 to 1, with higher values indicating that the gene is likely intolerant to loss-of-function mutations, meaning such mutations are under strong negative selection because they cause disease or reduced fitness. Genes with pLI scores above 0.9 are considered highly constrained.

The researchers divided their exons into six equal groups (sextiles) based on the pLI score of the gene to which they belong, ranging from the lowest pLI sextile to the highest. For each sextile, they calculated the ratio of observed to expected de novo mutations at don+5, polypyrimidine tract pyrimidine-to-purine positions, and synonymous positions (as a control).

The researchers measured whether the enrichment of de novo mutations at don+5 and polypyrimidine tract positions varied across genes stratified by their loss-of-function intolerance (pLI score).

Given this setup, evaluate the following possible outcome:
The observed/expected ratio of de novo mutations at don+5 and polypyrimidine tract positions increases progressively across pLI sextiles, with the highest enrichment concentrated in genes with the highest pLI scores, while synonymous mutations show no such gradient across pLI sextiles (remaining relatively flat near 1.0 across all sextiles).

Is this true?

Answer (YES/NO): NO